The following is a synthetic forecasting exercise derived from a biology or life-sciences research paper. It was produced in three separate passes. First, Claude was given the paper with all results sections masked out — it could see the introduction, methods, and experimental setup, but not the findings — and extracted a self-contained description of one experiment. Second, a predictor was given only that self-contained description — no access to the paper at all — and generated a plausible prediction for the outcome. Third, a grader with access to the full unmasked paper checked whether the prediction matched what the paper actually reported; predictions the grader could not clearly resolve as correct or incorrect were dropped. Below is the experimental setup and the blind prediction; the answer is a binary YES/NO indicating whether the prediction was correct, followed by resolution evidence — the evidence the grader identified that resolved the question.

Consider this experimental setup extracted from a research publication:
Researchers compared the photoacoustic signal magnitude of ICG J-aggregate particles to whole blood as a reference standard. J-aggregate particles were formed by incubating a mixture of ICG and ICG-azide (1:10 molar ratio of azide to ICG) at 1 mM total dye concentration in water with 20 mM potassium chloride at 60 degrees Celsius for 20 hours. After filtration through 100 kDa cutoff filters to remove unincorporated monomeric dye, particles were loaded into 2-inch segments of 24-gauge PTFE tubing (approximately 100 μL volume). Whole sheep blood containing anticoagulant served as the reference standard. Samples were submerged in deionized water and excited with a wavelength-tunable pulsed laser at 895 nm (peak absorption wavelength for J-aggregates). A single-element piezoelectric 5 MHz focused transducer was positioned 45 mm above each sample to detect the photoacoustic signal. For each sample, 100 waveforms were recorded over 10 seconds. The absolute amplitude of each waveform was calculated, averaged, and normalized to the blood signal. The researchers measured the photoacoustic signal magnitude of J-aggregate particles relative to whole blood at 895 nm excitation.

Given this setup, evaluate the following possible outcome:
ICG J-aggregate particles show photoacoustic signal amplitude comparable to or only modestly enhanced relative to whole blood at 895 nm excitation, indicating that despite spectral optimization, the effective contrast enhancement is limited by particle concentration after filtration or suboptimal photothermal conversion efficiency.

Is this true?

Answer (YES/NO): NO